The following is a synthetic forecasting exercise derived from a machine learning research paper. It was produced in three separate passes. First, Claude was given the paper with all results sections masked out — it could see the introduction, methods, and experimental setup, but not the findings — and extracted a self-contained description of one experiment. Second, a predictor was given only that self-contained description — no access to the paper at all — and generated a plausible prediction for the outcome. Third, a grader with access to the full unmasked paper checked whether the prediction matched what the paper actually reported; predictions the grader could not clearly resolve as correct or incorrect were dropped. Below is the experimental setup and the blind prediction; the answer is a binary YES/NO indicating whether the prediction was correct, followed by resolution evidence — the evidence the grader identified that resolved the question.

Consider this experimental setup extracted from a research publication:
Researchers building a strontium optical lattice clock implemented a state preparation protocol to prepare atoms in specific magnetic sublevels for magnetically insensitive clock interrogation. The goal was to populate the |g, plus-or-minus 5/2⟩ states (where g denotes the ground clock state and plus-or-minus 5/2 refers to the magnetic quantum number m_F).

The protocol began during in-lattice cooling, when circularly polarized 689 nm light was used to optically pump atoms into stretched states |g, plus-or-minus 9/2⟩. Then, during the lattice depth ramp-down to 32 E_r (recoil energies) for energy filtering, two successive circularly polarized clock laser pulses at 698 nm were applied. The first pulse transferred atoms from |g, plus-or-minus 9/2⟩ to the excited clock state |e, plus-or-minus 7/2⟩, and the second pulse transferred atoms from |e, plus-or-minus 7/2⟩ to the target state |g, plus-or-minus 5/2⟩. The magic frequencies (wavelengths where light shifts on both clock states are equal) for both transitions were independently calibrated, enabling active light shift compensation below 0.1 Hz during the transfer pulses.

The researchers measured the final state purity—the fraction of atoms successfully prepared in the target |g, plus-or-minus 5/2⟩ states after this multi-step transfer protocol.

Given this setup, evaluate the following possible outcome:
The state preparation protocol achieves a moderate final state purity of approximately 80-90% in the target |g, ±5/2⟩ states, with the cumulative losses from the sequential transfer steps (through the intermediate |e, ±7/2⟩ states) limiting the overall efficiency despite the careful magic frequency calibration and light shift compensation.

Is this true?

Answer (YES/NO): NO